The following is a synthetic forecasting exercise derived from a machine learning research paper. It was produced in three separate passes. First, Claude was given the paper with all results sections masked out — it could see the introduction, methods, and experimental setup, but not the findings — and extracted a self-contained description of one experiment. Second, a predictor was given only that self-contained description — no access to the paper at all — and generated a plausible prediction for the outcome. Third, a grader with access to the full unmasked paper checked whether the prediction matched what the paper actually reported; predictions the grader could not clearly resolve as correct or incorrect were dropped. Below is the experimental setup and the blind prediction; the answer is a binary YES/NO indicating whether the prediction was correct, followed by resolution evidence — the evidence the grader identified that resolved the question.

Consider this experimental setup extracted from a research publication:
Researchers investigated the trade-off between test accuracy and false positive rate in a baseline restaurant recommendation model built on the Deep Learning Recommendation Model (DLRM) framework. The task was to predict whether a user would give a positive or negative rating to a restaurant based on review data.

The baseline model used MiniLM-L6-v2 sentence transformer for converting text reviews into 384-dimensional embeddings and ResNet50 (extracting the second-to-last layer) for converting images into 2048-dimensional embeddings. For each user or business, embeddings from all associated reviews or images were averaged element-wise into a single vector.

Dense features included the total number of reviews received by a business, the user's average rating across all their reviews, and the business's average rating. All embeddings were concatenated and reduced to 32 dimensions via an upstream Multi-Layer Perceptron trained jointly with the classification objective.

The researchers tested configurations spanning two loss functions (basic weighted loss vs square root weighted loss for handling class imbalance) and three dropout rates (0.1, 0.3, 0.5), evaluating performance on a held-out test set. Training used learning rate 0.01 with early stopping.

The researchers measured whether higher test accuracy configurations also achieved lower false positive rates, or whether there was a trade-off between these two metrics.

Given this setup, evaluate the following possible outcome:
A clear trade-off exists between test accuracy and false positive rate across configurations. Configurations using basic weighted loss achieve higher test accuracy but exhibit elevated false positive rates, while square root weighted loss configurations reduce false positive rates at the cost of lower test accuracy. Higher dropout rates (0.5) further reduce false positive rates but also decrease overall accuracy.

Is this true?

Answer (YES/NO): NO